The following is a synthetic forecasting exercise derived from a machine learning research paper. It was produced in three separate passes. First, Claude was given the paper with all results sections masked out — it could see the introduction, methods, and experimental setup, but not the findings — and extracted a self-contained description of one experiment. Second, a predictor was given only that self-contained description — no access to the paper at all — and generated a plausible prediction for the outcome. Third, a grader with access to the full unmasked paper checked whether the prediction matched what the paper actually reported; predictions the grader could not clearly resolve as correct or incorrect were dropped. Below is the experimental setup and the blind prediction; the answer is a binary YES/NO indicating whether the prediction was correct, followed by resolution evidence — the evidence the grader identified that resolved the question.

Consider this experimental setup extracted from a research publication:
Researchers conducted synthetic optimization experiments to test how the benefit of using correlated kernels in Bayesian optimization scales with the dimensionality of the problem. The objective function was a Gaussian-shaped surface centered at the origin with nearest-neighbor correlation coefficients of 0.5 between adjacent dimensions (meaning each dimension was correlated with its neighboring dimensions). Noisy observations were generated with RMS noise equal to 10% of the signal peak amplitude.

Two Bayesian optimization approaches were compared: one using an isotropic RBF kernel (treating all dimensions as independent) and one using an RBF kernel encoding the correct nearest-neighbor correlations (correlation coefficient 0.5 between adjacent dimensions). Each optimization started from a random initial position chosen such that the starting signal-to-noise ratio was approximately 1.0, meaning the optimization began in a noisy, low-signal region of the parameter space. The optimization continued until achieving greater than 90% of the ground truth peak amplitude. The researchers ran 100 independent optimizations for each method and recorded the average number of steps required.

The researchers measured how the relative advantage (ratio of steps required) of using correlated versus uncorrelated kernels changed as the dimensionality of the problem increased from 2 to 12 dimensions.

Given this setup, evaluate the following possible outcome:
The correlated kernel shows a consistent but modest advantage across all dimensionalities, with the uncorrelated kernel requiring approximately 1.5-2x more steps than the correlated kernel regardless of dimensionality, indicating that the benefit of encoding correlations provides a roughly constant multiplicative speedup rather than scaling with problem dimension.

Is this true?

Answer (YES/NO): NO